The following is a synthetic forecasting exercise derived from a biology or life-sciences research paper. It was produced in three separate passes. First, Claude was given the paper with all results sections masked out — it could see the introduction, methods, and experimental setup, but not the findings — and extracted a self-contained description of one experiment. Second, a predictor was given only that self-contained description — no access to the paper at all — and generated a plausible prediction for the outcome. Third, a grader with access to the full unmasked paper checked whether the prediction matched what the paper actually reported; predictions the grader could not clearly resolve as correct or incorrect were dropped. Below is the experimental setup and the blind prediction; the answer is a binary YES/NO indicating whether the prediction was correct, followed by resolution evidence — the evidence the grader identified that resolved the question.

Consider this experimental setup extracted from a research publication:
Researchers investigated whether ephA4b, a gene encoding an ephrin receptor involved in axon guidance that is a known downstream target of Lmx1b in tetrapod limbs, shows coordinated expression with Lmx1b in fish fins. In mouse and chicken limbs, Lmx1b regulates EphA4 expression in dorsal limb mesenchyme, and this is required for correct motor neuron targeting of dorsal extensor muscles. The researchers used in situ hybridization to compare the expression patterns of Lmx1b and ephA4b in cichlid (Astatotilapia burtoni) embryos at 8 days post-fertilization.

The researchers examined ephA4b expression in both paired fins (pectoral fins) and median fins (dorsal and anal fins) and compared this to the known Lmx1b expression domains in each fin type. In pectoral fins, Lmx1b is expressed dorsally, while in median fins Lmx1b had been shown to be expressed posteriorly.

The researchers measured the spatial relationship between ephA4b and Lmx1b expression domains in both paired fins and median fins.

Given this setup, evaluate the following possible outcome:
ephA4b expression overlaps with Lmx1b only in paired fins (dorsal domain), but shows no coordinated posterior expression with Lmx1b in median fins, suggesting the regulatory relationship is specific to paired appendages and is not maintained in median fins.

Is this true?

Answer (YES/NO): NO